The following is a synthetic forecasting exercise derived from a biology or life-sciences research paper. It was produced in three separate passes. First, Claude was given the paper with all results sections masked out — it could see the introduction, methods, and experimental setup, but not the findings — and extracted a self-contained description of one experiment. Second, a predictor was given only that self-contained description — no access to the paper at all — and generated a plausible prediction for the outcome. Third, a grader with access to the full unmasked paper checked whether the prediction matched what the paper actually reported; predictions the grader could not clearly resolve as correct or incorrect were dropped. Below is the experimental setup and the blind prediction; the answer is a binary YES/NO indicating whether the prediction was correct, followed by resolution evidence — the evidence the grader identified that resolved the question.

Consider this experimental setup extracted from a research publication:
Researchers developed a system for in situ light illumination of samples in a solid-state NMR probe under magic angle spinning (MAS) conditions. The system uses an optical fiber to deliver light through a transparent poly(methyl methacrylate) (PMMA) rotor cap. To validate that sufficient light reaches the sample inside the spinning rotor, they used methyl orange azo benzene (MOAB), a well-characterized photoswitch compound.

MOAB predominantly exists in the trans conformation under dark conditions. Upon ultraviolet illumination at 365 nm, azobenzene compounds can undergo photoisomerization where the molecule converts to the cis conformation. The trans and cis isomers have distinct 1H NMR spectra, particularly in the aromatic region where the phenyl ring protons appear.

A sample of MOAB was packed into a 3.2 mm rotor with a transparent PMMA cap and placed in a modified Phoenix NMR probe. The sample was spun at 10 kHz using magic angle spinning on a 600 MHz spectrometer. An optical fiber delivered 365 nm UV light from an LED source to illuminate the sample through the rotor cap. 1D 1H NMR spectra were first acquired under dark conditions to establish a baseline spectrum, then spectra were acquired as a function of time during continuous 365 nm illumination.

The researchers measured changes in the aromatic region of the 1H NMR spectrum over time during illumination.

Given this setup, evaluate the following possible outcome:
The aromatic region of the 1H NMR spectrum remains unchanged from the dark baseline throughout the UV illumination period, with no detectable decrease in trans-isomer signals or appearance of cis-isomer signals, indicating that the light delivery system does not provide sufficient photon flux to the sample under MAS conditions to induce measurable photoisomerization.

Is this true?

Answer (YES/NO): NO